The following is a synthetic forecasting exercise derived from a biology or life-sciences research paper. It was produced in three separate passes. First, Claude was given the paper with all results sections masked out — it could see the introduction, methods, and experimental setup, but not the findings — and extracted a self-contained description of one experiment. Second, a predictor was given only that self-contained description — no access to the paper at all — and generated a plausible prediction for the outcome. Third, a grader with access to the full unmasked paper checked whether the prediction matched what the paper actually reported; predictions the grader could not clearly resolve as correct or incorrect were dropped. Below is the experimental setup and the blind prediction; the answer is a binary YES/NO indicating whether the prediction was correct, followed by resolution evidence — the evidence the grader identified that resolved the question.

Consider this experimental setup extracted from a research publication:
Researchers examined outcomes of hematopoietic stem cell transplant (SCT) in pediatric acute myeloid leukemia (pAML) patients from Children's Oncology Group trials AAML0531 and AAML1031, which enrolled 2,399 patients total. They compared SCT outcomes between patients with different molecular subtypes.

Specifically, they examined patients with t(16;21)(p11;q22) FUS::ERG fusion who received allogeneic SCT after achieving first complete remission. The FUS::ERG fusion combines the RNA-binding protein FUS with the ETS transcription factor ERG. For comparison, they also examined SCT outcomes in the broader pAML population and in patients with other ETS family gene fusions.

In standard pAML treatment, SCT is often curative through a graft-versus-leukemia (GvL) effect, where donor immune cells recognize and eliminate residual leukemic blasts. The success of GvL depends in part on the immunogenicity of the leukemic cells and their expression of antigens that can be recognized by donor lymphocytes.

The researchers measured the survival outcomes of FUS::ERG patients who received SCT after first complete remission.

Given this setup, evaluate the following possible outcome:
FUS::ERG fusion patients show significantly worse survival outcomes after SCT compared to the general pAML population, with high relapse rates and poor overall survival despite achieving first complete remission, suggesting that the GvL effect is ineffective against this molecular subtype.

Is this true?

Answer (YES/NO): YES